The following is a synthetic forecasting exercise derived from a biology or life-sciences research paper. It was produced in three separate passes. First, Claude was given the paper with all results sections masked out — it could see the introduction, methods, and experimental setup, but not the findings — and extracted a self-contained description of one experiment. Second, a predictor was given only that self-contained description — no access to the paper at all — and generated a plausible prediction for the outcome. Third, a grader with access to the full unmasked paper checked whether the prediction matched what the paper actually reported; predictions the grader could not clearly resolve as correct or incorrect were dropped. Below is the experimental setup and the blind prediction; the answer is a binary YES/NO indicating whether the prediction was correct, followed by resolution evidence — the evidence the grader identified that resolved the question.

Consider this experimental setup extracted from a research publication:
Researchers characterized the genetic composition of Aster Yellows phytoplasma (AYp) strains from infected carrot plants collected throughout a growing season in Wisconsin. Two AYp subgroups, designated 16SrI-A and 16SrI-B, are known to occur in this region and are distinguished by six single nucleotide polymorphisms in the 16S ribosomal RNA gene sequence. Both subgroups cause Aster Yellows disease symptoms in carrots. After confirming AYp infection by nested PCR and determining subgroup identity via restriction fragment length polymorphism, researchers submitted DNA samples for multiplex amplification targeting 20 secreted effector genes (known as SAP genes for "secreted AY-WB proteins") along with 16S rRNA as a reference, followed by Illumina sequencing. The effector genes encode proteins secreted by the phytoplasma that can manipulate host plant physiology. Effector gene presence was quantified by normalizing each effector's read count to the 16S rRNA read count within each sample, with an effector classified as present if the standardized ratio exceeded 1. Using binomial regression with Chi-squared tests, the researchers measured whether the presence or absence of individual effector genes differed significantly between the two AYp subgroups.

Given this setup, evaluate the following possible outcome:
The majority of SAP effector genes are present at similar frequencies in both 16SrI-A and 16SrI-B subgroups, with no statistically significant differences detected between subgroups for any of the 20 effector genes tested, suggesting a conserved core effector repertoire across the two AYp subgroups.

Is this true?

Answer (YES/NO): NO